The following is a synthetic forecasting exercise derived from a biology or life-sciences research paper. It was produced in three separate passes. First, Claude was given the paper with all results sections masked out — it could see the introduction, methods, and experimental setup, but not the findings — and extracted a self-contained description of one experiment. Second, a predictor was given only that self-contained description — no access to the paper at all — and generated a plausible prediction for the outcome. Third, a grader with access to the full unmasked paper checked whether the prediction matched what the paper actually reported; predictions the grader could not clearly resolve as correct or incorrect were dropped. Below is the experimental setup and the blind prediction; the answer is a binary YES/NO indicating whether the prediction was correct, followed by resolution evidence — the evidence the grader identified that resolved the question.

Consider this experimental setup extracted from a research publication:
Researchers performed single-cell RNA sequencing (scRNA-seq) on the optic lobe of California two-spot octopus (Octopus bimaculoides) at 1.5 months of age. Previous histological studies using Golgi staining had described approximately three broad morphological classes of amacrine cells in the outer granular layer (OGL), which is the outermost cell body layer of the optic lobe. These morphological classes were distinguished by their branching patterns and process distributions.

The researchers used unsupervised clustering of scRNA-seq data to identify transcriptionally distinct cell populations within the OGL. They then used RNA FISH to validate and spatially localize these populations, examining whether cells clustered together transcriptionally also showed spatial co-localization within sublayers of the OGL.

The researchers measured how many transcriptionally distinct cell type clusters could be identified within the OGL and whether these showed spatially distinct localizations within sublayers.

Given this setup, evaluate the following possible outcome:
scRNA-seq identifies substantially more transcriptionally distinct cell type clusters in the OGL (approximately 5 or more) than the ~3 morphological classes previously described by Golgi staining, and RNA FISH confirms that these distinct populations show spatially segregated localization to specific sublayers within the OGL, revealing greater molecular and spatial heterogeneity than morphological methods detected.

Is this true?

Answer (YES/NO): YES